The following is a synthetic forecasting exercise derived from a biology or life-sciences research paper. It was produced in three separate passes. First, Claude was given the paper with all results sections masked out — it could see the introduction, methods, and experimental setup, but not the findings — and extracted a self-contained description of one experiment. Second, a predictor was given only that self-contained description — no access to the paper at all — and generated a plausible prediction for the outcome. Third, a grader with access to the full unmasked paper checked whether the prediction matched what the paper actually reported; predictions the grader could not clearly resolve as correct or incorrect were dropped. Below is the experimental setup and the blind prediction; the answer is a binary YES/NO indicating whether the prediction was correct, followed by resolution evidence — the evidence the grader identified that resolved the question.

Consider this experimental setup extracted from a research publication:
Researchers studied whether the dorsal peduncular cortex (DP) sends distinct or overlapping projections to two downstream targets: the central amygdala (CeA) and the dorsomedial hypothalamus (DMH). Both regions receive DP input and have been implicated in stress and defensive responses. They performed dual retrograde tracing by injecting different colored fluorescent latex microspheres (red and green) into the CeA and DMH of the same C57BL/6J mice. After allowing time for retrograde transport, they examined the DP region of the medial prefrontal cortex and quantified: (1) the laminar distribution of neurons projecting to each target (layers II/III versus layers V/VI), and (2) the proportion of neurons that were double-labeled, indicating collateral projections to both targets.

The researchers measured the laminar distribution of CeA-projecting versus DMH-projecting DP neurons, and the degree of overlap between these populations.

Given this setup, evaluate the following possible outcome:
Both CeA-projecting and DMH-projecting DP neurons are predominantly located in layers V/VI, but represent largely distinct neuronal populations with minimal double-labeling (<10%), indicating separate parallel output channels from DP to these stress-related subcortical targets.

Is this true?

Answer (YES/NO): NO